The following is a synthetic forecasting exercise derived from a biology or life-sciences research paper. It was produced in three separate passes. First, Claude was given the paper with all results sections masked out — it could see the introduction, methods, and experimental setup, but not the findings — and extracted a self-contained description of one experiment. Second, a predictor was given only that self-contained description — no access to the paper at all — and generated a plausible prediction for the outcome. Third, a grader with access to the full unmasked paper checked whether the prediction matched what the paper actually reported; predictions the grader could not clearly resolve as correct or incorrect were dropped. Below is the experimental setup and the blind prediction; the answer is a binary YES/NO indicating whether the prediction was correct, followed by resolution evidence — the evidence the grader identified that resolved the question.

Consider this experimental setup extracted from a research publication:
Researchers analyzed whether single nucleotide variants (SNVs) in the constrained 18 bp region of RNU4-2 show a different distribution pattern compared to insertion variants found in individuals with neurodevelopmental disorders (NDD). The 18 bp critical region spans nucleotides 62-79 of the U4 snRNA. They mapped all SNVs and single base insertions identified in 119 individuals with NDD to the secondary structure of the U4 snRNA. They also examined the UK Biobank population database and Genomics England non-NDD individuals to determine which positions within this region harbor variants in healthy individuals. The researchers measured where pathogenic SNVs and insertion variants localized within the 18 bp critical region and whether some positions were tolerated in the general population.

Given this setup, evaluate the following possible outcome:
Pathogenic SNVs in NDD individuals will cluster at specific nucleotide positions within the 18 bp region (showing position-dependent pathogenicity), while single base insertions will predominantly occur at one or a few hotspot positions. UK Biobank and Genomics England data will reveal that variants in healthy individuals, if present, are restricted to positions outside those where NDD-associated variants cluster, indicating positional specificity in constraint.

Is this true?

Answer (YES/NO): YES